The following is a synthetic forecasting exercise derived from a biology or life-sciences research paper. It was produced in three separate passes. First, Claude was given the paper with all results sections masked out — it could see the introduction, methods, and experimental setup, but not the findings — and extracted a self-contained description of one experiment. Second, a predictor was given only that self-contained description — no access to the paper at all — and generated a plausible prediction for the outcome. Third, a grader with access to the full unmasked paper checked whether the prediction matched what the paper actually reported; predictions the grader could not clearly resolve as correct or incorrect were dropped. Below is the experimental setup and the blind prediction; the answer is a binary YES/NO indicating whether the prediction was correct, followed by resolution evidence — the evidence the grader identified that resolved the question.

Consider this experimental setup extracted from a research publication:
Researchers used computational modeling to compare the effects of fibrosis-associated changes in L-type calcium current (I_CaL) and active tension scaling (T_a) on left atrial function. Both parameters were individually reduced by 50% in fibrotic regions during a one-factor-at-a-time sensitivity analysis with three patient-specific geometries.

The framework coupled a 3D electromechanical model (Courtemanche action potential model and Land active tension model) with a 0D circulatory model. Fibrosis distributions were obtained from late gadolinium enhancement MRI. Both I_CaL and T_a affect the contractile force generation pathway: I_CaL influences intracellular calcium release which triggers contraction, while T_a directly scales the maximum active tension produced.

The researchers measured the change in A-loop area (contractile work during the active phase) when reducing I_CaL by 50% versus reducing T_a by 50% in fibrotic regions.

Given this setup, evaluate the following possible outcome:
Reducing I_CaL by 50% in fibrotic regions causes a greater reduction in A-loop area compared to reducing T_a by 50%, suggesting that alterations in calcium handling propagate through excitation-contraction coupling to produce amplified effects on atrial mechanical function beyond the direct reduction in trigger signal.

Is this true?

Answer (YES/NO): YES